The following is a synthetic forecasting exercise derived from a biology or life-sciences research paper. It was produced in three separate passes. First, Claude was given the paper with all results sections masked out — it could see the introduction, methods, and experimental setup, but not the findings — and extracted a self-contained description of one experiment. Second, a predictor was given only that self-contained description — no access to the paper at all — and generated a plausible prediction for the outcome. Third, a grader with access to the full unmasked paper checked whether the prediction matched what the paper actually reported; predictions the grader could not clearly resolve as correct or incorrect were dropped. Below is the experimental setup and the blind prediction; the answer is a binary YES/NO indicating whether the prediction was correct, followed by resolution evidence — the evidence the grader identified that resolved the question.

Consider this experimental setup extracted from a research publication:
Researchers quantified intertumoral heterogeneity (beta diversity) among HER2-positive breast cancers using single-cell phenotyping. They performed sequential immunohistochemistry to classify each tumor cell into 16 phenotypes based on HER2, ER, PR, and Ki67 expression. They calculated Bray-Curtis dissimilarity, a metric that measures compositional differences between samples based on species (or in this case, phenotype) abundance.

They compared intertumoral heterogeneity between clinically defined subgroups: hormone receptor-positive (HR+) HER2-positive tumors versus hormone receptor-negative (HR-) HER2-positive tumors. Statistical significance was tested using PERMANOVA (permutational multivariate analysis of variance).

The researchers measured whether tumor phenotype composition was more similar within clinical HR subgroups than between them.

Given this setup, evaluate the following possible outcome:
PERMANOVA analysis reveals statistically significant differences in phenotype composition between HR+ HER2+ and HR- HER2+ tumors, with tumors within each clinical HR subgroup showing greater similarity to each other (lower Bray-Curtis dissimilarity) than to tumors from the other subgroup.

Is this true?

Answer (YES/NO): YES